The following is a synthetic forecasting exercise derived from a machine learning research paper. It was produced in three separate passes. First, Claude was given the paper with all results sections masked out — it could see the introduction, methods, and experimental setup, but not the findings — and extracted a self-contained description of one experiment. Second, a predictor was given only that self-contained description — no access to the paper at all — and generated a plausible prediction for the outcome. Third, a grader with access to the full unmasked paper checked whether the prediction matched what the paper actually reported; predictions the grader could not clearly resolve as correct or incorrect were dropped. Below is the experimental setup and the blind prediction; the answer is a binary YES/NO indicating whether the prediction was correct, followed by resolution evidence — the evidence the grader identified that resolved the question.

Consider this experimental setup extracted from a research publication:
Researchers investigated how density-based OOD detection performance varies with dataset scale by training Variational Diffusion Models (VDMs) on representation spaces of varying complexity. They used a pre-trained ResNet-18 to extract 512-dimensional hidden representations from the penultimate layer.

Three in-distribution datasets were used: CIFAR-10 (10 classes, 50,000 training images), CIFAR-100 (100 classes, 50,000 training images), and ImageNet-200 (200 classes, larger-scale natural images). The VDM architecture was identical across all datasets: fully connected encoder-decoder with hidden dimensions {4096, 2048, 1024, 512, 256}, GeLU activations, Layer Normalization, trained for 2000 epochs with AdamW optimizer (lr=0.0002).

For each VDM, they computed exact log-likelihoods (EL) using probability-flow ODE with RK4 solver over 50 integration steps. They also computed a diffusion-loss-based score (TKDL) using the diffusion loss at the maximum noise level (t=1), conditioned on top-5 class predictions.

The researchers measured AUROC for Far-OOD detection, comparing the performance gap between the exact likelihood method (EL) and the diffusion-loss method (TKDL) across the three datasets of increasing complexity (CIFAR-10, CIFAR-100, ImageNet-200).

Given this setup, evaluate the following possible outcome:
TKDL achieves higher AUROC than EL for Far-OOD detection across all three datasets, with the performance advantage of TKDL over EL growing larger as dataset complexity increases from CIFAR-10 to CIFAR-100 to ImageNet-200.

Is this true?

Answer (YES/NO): NO